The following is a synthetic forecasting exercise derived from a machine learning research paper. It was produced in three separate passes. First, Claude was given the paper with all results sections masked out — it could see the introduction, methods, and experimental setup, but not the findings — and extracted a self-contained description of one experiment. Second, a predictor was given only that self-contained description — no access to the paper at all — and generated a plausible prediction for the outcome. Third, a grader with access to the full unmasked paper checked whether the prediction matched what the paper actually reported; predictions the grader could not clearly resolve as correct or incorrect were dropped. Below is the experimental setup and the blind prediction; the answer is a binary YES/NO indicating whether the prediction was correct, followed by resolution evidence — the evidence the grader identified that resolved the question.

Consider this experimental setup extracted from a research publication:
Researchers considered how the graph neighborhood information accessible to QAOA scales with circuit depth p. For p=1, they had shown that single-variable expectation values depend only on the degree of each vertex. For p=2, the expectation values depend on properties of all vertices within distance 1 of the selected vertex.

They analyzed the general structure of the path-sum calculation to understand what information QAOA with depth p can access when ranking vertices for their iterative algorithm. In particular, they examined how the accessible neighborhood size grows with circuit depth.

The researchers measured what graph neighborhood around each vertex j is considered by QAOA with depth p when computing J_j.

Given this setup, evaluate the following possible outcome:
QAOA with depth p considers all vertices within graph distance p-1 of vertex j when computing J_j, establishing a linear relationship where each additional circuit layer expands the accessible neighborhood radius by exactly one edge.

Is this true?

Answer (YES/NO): YES